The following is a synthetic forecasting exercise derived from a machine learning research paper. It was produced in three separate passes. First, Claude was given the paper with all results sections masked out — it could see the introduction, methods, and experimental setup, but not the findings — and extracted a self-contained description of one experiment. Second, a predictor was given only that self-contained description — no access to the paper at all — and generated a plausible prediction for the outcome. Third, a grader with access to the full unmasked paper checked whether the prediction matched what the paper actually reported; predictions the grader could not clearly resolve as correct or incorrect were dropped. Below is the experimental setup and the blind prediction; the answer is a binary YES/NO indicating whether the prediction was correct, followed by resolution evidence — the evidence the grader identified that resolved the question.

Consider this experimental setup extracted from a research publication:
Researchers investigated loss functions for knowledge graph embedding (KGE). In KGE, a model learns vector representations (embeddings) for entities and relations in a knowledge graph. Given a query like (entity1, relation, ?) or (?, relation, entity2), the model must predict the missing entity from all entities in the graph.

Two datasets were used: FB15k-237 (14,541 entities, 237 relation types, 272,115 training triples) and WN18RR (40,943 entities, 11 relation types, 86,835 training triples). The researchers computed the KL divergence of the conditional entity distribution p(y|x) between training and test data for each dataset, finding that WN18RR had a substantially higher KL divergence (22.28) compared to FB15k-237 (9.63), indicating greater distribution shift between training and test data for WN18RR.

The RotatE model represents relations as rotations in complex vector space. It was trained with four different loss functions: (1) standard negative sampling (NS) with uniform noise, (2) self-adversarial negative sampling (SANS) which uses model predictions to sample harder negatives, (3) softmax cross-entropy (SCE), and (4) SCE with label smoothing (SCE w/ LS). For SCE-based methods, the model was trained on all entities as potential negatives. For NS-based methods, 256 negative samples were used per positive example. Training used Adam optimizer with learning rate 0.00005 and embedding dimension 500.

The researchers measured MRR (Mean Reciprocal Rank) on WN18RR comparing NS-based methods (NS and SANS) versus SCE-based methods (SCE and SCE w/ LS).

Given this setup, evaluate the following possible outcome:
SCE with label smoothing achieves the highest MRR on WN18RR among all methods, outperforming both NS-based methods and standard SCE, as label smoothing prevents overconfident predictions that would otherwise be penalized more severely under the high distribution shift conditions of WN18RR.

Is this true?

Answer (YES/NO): NO